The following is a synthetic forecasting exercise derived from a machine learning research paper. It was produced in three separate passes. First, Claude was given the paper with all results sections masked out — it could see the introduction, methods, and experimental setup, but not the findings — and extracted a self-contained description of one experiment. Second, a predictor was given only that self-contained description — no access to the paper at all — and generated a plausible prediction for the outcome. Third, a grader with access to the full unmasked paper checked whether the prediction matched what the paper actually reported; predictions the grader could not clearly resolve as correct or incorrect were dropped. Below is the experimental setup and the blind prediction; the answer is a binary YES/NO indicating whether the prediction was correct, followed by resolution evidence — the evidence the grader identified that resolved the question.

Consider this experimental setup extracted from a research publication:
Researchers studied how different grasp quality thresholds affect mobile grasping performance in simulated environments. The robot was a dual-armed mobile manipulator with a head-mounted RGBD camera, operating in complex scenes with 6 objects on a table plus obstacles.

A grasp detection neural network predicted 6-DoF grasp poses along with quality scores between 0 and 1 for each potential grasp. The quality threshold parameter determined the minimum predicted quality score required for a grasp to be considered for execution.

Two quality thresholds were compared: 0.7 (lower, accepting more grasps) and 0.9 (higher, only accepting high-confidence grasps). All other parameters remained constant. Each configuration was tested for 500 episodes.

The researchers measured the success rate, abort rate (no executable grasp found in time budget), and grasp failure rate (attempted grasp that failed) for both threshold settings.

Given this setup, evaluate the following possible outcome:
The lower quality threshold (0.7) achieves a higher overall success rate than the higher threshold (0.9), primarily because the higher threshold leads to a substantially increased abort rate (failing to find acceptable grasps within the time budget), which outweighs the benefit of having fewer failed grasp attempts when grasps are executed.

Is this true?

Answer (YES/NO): YES